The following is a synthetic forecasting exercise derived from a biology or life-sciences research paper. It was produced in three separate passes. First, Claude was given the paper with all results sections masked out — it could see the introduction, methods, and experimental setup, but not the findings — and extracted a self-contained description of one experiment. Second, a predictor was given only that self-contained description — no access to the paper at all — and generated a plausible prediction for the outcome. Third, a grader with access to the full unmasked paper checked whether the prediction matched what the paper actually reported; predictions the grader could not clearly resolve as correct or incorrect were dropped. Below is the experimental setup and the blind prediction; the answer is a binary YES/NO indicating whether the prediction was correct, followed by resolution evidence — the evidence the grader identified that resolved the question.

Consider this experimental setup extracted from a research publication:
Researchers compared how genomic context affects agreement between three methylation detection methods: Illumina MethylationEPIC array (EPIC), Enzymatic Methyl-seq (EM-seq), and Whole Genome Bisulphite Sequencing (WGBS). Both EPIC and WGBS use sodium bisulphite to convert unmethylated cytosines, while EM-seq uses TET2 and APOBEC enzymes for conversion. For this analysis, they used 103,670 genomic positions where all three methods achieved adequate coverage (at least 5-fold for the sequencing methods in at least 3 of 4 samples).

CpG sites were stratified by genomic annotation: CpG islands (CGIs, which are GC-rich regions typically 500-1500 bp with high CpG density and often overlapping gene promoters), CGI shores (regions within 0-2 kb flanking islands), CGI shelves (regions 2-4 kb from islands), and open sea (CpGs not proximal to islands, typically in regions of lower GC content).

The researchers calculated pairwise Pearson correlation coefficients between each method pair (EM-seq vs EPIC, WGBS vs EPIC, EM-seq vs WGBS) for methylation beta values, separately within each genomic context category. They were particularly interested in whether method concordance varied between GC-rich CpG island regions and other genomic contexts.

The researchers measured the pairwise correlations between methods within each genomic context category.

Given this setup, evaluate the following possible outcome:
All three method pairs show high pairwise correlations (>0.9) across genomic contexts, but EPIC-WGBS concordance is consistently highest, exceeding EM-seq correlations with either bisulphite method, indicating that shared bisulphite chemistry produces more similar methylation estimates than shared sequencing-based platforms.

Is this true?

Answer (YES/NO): NO